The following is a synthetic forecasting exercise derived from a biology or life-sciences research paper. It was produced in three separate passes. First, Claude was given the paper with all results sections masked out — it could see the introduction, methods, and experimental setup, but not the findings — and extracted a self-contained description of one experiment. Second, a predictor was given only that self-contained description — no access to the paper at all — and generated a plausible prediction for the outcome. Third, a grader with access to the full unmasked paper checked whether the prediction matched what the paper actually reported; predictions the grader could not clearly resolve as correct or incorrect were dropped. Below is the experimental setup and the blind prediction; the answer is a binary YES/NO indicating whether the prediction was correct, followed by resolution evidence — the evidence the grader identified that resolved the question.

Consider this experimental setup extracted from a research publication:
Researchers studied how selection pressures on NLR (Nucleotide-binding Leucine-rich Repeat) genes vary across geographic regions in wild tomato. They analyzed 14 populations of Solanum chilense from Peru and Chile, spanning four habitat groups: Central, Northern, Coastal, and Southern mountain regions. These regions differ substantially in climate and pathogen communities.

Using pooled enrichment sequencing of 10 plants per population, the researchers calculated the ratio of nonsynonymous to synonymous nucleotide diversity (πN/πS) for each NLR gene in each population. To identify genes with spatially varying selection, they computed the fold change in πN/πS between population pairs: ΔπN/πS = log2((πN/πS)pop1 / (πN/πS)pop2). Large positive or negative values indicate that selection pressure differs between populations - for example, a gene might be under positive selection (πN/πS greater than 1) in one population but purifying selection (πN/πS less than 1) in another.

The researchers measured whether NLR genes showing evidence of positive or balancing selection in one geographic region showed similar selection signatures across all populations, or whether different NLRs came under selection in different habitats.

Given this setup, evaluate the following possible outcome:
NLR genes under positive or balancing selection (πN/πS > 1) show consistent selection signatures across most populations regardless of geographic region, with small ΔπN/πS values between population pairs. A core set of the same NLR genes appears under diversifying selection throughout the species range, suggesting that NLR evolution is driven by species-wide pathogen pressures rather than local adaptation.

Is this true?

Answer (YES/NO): NO